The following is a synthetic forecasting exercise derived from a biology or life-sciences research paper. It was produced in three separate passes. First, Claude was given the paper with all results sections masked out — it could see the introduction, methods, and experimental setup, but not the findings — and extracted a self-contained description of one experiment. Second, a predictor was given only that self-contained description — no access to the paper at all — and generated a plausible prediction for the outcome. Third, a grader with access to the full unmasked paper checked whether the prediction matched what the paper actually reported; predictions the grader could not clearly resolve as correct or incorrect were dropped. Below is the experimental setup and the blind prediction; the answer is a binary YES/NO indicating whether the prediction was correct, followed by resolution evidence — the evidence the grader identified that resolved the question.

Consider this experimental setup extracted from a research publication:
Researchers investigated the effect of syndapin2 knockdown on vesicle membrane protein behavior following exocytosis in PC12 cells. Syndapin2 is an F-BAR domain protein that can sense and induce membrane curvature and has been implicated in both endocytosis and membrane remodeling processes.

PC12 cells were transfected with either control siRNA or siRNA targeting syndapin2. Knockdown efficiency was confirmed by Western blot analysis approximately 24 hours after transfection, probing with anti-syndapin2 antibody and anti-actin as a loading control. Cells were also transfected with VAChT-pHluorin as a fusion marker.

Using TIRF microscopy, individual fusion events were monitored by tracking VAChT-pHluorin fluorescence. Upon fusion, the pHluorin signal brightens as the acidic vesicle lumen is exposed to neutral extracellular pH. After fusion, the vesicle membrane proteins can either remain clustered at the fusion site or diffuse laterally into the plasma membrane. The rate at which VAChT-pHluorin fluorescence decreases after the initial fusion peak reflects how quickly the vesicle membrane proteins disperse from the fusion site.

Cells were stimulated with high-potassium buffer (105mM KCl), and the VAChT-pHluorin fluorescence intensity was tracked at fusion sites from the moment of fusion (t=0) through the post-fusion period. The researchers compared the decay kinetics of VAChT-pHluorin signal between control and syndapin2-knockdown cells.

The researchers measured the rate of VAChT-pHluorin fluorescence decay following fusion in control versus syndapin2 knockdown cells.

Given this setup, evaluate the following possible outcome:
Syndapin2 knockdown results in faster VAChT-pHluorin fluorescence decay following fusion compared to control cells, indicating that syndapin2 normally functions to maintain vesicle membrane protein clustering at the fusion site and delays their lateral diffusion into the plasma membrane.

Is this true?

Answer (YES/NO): NO